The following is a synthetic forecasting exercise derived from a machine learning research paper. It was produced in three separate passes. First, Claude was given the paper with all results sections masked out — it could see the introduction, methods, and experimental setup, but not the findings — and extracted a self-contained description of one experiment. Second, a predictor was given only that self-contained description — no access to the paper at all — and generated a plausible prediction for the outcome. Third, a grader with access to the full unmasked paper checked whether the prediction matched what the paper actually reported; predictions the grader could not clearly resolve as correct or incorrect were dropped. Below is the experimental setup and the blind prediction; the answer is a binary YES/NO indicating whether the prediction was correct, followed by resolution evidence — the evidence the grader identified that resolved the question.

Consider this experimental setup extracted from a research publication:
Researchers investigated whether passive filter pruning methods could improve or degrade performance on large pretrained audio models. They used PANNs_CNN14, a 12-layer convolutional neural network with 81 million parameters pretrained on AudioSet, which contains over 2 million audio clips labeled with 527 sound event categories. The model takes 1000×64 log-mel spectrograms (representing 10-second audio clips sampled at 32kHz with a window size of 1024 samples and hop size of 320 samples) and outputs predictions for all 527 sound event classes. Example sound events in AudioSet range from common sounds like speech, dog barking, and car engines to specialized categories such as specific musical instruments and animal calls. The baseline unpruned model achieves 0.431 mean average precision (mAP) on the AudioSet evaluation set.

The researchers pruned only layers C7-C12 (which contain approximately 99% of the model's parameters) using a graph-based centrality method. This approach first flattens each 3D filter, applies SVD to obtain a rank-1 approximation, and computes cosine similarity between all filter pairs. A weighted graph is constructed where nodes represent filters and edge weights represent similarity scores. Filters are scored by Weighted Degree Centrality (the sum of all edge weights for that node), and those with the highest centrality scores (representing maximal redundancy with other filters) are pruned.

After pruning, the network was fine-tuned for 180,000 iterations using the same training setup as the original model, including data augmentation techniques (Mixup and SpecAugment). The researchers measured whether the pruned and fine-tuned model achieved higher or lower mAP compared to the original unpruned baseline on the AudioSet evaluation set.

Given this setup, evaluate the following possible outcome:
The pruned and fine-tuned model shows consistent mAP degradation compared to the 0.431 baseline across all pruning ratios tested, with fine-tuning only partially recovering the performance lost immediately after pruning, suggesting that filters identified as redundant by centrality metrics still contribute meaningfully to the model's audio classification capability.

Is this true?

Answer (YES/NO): NO